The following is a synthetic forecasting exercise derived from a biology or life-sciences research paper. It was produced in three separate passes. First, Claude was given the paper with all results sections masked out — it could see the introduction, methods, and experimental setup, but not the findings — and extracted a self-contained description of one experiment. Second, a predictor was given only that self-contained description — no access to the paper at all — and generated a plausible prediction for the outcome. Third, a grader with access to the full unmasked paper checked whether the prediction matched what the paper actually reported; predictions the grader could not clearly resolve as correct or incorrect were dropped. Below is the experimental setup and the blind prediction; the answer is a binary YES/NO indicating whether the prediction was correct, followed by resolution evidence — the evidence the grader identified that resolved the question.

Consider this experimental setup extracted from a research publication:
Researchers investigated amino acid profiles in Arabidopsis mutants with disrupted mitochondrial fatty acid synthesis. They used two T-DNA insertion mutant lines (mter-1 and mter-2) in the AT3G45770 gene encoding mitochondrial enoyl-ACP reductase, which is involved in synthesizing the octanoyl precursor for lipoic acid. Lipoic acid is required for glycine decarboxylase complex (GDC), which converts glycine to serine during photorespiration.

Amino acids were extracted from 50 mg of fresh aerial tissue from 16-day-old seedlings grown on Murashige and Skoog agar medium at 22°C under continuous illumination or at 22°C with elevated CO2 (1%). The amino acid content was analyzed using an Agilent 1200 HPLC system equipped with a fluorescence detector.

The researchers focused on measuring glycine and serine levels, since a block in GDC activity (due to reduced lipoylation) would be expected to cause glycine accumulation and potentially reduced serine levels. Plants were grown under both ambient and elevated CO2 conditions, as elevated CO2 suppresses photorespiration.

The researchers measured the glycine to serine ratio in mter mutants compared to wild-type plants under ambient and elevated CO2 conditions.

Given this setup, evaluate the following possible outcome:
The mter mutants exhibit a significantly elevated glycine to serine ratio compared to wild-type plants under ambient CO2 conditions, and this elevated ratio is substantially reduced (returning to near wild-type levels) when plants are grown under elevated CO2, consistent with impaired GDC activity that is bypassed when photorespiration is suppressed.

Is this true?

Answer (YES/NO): NO